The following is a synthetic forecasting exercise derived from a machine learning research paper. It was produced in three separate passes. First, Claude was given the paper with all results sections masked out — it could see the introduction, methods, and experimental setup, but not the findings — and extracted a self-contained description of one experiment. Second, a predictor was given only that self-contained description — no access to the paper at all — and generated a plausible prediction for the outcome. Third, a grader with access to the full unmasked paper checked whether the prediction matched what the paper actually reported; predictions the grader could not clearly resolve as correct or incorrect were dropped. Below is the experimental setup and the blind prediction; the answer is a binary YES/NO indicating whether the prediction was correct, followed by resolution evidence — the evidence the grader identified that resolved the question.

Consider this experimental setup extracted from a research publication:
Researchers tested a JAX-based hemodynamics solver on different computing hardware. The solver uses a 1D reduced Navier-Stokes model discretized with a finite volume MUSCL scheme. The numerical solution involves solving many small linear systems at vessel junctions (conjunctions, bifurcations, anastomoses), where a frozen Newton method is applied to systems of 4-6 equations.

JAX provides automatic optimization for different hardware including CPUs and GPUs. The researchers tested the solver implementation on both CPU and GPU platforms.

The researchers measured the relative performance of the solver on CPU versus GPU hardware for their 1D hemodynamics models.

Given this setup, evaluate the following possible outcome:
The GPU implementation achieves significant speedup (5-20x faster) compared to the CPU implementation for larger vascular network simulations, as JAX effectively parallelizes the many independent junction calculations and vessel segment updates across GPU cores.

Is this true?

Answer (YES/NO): NO